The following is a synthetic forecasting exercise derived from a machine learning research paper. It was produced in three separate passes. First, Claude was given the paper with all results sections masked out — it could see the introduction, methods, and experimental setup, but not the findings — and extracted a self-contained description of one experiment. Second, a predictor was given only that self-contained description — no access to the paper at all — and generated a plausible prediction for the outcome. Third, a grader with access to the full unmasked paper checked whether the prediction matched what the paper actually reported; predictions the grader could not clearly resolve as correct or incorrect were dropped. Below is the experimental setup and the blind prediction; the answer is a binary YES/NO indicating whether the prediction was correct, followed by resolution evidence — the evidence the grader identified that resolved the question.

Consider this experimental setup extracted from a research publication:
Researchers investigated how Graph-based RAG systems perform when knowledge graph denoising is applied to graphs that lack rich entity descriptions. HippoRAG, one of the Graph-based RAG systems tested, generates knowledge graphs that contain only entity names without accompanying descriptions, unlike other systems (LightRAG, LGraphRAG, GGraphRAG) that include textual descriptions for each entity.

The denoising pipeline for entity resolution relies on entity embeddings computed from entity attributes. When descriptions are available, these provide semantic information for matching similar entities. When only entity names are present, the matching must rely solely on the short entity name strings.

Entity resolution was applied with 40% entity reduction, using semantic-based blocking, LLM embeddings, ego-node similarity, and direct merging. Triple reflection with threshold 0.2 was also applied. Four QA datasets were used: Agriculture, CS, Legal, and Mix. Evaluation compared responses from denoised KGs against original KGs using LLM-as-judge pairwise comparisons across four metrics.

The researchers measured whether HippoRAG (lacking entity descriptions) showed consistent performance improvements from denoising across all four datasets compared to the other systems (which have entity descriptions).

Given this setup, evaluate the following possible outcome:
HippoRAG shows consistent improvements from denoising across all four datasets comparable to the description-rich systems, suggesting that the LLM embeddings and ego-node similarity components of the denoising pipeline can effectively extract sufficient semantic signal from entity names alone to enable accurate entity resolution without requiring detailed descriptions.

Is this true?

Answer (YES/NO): NO